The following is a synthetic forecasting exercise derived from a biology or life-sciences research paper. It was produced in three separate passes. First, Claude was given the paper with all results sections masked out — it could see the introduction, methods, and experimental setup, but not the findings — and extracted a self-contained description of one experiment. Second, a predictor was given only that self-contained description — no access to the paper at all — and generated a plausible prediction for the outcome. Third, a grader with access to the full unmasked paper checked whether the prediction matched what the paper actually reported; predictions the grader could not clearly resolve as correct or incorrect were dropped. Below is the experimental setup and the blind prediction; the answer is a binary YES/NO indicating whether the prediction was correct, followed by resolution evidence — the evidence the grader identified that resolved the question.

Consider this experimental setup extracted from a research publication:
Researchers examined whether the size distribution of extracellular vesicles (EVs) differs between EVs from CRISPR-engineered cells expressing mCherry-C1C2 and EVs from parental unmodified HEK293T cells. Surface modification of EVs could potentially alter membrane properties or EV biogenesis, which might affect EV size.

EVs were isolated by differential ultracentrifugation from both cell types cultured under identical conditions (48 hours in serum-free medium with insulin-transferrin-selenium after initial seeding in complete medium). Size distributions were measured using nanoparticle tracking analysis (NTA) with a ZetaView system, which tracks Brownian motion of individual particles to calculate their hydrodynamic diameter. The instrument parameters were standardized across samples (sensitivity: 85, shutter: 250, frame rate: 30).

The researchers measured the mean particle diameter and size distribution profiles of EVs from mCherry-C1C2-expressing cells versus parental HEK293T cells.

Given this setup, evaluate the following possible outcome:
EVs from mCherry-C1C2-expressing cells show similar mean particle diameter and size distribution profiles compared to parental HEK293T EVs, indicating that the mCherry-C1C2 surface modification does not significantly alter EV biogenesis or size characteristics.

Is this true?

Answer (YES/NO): YES